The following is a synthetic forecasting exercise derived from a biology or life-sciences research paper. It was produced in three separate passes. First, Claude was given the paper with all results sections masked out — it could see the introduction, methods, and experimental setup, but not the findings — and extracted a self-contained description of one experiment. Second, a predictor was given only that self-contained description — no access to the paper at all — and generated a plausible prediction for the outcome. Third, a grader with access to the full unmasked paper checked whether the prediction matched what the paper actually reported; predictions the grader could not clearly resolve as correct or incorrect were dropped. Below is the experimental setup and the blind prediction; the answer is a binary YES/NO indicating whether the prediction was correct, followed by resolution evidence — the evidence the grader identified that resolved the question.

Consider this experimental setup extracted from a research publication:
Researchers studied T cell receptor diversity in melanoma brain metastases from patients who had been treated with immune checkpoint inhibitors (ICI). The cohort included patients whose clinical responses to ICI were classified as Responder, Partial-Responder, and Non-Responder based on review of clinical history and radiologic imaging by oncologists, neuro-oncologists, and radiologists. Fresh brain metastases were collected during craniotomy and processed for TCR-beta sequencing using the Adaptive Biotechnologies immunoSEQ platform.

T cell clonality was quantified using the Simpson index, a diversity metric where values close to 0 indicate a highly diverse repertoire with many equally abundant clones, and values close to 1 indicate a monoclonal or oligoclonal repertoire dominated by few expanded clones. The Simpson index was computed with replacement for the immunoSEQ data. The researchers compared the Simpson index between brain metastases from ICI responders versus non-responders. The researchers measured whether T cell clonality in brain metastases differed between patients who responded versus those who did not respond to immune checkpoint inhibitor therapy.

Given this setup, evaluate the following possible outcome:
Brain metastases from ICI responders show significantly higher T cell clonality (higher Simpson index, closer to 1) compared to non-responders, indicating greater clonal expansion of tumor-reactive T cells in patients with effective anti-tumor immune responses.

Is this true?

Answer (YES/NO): NO